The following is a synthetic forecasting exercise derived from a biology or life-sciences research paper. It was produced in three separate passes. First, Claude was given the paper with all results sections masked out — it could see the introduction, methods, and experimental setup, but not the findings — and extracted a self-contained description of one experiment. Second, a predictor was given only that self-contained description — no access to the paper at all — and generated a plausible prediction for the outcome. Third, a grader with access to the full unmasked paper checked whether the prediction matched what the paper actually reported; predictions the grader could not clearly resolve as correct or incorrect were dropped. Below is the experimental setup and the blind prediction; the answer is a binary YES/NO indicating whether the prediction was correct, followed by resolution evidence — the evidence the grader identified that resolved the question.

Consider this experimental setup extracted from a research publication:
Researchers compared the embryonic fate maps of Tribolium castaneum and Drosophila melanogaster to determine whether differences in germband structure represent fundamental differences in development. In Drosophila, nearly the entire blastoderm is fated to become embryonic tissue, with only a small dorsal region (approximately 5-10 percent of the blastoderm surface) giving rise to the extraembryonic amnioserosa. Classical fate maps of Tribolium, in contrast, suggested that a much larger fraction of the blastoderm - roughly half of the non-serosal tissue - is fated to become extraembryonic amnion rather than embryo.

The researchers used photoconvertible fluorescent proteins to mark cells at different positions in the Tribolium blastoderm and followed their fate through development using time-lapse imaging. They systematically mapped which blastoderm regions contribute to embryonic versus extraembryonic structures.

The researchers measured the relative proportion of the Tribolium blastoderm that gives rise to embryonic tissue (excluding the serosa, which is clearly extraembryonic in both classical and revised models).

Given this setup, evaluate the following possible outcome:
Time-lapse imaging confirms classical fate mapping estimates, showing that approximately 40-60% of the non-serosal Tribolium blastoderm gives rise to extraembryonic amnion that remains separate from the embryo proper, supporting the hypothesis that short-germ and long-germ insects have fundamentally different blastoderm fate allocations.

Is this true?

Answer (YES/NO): NO